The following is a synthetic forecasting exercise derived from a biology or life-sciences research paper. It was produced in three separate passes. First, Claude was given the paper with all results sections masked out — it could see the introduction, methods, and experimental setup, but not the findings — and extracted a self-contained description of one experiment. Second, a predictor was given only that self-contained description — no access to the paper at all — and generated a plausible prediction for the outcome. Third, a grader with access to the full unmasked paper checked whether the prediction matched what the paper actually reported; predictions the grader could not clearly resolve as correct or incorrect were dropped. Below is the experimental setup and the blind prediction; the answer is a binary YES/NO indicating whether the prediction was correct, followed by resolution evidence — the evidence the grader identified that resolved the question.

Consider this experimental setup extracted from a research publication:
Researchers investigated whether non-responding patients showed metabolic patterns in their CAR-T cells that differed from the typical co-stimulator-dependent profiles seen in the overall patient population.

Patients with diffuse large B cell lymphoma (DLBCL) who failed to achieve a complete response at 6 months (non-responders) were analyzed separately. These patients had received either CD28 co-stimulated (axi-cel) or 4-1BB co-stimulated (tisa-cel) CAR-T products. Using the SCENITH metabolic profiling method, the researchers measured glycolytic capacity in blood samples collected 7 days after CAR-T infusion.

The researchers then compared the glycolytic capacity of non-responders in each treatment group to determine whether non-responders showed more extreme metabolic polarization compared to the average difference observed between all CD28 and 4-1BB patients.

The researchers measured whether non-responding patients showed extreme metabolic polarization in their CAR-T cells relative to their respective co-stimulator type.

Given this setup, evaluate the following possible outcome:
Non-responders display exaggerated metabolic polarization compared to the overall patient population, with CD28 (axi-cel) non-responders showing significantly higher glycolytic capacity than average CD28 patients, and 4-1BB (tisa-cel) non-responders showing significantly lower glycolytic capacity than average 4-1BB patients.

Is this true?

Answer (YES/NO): YES